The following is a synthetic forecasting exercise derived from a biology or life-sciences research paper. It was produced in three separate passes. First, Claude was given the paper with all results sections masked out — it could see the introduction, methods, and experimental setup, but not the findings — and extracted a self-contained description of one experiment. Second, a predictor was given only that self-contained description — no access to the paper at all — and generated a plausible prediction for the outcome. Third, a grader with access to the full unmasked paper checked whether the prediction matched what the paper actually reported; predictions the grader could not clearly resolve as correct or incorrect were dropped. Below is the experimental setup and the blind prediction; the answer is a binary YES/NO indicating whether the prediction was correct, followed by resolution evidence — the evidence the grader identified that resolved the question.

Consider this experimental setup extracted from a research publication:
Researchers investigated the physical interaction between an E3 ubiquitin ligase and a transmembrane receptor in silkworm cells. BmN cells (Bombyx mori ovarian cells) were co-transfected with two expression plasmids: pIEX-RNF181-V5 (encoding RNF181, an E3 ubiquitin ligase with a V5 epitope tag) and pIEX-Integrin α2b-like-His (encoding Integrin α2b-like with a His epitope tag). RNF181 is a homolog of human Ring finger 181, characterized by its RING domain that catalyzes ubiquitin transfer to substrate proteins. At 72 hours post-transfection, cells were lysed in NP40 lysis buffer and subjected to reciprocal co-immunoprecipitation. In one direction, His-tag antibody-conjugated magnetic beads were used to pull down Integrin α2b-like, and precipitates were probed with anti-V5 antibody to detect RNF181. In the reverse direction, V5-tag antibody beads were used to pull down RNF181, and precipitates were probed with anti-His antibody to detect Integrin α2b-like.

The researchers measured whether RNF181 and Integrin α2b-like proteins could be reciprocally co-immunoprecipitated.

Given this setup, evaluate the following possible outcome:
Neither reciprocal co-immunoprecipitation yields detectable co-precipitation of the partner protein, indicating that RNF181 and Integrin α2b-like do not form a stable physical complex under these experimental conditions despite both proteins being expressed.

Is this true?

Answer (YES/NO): NO